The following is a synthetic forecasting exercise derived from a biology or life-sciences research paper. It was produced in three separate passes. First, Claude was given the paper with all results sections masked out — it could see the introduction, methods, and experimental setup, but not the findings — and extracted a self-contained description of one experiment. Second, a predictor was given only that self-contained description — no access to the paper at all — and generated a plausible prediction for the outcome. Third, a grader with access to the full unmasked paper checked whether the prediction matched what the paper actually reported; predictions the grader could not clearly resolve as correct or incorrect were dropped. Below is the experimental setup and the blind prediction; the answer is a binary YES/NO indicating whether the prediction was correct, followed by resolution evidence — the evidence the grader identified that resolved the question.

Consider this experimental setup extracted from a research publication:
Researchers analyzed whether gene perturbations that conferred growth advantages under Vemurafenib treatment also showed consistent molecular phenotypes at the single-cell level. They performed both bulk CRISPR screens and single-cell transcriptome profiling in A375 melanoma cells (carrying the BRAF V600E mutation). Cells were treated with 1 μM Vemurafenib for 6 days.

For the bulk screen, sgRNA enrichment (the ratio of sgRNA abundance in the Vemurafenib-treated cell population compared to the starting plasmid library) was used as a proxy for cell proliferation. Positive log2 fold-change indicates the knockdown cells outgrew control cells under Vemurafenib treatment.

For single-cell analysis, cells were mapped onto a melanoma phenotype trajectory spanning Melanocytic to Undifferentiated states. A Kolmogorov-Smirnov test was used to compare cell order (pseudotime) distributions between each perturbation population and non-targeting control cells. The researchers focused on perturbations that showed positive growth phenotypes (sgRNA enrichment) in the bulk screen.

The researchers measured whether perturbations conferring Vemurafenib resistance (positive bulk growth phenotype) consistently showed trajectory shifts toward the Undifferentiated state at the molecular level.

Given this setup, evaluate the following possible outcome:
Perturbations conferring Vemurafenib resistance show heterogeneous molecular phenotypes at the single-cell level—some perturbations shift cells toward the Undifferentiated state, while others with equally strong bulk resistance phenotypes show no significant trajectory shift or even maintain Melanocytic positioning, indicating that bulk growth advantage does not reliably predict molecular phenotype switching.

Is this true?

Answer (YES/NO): NO